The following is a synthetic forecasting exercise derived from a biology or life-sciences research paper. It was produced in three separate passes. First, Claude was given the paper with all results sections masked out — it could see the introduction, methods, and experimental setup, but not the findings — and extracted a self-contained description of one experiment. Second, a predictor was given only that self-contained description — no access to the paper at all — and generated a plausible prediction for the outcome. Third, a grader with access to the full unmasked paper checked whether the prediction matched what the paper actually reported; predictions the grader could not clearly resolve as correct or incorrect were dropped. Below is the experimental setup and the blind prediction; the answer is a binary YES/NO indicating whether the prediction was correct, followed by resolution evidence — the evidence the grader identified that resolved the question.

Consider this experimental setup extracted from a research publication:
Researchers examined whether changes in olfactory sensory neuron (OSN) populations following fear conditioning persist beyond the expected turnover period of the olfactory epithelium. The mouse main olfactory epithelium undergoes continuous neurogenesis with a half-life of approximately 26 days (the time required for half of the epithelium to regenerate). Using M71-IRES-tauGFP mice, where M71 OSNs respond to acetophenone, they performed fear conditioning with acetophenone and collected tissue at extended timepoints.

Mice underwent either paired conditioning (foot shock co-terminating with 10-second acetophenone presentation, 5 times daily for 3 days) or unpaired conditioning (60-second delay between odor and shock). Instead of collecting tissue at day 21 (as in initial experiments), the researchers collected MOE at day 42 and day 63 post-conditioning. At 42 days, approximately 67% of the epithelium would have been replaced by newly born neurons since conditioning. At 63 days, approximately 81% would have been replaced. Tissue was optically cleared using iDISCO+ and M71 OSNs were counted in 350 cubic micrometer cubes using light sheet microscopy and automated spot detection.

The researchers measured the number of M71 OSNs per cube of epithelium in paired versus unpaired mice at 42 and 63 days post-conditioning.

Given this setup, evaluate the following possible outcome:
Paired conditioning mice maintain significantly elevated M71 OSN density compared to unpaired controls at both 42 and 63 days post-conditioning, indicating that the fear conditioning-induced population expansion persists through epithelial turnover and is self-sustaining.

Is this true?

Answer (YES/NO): YES